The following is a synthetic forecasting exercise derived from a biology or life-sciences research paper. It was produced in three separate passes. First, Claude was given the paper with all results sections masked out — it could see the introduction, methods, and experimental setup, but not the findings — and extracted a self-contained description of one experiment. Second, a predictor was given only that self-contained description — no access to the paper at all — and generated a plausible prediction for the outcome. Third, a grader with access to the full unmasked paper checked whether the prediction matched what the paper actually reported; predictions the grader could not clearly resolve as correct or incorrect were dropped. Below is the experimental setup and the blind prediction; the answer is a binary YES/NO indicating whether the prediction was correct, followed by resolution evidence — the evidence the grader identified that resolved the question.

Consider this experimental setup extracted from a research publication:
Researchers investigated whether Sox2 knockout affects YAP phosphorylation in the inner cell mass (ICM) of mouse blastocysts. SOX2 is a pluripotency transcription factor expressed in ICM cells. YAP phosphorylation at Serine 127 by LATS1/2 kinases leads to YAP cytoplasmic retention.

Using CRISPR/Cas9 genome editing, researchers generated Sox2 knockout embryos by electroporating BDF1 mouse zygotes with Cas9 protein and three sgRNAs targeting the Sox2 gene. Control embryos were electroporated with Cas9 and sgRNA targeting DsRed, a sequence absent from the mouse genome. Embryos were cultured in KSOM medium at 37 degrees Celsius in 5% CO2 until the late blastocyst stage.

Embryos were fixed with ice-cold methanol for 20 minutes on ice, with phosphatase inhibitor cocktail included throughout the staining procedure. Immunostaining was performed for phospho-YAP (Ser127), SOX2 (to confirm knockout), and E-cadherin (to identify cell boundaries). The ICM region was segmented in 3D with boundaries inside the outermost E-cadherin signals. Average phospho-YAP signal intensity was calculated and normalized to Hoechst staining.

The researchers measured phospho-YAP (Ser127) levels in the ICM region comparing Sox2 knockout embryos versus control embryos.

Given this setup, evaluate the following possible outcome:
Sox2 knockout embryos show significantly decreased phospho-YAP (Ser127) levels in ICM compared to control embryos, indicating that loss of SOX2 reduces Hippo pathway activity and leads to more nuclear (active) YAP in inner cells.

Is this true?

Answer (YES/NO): NO